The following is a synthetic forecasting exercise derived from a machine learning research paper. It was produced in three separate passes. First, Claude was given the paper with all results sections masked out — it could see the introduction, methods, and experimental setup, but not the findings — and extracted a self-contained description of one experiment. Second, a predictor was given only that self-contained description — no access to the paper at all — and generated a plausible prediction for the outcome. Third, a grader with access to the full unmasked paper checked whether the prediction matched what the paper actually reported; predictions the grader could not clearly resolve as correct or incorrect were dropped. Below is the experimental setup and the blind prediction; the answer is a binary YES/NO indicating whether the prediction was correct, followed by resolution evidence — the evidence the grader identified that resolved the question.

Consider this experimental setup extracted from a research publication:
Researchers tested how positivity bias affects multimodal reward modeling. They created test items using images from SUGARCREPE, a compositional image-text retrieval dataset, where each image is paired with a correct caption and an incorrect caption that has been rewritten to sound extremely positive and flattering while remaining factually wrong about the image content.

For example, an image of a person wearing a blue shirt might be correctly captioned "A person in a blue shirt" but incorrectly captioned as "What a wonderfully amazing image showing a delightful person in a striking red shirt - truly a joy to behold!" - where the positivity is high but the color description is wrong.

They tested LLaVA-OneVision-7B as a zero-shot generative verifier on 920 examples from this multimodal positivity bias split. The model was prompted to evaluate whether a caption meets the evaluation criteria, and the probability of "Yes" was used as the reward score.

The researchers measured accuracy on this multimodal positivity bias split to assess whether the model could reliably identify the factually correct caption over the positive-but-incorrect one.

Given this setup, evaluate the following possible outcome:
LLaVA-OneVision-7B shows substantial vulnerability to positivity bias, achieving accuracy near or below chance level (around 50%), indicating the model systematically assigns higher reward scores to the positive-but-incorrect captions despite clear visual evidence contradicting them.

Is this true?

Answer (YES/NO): YES